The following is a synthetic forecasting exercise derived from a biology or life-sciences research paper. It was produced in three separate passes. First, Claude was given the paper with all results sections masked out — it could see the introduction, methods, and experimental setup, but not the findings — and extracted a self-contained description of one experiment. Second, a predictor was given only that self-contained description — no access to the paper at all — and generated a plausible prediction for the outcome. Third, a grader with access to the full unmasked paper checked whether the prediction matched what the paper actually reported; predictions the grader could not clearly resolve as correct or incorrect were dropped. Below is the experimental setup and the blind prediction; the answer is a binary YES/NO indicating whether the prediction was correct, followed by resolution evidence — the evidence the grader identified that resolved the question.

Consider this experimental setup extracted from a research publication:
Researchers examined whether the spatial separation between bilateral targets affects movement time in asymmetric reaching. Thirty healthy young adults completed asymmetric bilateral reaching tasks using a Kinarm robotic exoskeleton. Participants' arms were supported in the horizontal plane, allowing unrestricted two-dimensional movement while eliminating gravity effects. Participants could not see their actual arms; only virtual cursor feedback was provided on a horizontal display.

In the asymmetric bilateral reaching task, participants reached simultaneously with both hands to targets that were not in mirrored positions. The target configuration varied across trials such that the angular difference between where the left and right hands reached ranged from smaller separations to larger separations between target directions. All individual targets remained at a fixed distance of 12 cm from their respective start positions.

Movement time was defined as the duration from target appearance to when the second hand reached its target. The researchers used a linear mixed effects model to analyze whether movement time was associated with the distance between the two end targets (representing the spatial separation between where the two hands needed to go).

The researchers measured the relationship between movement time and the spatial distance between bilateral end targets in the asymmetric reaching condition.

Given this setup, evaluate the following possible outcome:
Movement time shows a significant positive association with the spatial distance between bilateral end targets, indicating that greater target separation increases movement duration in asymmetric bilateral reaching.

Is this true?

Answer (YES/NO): YES